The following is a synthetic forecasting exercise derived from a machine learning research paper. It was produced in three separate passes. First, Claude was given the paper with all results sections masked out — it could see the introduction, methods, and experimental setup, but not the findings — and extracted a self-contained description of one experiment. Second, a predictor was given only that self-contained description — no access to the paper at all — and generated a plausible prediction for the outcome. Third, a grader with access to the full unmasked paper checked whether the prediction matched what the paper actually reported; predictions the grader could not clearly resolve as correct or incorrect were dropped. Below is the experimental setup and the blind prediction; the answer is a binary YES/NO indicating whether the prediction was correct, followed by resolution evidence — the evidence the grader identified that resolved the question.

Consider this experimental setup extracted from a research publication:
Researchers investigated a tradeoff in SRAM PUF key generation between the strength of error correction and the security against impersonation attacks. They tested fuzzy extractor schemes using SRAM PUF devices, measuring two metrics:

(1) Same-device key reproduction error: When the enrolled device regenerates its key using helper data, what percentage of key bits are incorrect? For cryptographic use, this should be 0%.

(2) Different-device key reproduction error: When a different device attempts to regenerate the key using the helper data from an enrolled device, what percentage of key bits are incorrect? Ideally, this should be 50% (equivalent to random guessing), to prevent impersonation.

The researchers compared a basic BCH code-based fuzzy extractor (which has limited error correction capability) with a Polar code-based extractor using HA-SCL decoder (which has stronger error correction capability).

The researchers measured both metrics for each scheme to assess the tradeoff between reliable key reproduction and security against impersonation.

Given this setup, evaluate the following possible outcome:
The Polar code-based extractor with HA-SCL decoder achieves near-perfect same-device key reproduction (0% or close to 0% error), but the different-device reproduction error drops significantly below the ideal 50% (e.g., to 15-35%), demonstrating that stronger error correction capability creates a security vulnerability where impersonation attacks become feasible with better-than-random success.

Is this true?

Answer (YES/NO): YES